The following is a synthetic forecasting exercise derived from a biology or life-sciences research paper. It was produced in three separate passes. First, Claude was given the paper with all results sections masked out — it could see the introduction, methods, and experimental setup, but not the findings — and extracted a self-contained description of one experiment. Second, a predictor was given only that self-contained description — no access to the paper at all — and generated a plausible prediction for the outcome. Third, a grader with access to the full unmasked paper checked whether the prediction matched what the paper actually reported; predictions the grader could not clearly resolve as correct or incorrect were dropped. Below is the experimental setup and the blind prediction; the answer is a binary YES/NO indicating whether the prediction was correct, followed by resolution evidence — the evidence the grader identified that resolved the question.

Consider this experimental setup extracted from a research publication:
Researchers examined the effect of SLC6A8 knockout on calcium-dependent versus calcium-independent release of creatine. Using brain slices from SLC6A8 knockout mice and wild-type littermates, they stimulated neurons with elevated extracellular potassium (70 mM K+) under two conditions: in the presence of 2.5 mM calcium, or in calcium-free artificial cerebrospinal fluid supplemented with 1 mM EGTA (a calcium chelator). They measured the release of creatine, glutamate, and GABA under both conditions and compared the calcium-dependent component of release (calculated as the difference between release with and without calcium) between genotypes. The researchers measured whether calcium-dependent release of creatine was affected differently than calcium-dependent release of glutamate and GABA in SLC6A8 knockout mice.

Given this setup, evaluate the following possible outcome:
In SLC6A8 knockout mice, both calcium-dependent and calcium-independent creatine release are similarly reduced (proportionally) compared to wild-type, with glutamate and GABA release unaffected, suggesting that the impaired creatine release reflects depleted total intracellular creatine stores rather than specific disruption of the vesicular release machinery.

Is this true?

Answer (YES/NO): NO